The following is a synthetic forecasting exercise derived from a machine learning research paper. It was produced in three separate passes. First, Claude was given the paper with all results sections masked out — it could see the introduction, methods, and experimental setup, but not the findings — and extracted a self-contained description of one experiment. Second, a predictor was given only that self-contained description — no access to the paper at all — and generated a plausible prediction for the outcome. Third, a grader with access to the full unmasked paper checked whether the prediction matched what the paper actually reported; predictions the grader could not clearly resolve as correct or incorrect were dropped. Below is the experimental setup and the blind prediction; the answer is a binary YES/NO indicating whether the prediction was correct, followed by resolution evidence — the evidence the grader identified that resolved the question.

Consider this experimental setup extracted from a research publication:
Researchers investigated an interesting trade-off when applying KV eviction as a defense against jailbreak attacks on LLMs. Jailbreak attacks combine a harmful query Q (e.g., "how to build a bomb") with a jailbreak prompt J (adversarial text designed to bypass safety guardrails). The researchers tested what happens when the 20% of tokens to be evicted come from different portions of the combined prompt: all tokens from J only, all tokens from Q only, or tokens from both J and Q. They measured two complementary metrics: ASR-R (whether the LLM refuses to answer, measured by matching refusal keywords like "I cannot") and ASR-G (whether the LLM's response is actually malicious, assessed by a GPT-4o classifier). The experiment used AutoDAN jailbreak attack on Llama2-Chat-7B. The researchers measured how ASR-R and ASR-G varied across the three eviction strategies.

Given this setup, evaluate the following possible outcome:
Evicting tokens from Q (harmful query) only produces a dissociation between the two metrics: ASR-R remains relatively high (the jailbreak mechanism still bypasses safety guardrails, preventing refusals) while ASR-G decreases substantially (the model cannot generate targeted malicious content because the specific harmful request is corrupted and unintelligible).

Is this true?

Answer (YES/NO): YES